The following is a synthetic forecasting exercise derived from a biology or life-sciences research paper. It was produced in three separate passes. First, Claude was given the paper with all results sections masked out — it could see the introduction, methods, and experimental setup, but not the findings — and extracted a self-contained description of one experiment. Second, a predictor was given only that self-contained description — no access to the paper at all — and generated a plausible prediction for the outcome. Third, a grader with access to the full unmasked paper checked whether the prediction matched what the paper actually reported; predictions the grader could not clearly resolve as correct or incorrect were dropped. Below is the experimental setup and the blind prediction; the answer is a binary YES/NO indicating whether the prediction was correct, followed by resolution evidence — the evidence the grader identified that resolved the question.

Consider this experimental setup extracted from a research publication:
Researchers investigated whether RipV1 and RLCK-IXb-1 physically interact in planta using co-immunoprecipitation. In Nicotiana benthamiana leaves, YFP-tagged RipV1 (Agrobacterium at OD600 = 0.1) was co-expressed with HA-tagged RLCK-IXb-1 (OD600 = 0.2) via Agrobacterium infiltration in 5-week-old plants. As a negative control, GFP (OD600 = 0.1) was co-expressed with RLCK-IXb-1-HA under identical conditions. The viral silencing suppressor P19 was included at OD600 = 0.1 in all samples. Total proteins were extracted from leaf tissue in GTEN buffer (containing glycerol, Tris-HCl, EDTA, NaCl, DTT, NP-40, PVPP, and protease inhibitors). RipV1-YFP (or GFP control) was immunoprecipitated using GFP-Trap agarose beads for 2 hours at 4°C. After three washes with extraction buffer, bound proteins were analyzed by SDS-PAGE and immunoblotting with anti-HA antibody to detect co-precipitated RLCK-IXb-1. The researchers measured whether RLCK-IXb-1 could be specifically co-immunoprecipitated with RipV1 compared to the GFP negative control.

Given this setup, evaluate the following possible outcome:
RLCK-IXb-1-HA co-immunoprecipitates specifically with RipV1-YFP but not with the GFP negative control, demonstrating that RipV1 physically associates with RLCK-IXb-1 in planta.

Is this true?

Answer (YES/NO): YES